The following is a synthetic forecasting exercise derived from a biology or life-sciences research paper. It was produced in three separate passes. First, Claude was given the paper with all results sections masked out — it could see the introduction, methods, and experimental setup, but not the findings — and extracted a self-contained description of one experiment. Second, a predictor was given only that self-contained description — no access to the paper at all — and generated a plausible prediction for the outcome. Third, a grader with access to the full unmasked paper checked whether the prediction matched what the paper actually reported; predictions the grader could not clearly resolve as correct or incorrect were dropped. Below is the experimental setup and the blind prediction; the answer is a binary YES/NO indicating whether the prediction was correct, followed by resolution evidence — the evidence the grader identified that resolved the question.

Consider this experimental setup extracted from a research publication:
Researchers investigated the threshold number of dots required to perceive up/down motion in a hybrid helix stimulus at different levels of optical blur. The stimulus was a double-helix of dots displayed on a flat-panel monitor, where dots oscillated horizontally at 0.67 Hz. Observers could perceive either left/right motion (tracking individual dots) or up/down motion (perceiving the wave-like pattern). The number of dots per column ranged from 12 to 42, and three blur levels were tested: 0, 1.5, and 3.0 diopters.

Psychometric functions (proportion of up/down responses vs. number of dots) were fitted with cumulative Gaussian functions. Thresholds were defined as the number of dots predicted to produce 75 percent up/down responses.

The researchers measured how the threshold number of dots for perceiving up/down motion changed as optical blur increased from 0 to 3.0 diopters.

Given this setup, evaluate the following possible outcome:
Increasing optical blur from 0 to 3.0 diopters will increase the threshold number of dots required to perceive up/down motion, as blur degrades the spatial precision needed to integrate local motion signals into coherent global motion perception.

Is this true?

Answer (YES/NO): NO